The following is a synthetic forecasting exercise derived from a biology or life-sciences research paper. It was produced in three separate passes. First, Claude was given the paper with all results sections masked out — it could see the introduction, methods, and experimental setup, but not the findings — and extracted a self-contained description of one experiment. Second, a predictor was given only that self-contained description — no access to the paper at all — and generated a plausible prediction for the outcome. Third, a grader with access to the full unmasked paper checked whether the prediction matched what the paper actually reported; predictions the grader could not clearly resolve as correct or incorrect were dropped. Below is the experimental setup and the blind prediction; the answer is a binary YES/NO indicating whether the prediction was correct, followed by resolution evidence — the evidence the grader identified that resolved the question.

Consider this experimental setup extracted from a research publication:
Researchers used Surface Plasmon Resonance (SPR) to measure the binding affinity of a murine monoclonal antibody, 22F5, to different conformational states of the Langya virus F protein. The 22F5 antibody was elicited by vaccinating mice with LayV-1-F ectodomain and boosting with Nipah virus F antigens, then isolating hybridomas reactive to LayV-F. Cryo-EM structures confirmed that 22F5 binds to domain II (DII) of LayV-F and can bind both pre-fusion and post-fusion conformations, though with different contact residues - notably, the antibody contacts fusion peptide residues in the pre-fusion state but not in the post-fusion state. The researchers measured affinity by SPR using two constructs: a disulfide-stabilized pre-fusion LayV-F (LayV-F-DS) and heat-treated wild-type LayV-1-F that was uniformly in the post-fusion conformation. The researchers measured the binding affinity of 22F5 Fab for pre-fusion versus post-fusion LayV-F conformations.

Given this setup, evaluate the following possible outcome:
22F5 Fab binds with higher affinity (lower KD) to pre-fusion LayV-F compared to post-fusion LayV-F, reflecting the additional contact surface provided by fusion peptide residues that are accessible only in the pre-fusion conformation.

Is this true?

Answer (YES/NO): NO